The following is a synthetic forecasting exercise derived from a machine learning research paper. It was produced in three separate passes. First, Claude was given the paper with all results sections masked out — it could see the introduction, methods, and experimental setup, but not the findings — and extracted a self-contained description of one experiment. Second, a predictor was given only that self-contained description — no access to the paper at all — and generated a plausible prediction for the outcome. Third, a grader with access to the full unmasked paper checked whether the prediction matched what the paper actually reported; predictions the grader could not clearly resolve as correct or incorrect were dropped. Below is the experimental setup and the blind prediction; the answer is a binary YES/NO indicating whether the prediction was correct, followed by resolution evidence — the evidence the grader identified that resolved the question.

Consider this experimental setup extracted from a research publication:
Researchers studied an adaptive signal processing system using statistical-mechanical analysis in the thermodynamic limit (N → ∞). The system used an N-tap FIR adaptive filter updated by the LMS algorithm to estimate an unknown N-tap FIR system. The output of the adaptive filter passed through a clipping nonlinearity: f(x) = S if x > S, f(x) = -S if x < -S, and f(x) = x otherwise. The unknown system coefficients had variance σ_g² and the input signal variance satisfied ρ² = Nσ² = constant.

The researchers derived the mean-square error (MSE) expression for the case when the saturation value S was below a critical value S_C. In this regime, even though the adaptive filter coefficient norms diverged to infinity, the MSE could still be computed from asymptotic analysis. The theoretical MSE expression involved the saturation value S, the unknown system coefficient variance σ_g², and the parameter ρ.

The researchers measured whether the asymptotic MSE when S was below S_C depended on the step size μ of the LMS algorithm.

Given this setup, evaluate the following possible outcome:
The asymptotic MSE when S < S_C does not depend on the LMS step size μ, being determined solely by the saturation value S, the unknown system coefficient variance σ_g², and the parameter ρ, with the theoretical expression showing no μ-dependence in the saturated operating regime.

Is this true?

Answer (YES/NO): YES